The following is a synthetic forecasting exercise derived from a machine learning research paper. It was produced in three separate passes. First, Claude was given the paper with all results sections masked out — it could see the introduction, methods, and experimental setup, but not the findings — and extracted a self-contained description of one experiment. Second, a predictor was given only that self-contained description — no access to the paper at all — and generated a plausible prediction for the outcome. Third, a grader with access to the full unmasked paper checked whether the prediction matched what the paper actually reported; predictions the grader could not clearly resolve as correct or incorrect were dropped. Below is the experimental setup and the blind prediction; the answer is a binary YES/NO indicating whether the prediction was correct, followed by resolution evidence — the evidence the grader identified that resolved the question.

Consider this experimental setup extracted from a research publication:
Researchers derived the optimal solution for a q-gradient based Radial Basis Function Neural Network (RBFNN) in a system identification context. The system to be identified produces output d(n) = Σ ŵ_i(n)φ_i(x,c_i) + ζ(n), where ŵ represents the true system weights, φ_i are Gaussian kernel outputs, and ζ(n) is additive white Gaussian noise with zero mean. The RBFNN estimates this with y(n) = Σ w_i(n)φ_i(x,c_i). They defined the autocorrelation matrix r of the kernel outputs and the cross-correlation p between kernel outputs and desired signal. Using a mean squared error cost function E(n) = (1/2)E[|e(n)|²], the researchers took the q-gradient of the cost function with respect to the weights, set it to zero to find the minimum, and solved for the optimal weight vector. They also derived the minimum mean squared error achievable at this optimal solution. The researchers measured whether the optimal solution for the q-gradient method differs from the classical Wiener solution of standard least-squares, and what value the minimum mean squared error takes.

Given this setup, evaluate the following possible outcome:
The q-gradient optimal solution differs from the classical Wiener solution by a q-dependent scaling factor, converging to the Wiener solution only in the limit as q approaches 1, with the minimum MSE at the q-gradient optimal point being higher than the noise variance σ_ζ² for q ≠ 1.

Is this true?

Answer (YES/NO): NO